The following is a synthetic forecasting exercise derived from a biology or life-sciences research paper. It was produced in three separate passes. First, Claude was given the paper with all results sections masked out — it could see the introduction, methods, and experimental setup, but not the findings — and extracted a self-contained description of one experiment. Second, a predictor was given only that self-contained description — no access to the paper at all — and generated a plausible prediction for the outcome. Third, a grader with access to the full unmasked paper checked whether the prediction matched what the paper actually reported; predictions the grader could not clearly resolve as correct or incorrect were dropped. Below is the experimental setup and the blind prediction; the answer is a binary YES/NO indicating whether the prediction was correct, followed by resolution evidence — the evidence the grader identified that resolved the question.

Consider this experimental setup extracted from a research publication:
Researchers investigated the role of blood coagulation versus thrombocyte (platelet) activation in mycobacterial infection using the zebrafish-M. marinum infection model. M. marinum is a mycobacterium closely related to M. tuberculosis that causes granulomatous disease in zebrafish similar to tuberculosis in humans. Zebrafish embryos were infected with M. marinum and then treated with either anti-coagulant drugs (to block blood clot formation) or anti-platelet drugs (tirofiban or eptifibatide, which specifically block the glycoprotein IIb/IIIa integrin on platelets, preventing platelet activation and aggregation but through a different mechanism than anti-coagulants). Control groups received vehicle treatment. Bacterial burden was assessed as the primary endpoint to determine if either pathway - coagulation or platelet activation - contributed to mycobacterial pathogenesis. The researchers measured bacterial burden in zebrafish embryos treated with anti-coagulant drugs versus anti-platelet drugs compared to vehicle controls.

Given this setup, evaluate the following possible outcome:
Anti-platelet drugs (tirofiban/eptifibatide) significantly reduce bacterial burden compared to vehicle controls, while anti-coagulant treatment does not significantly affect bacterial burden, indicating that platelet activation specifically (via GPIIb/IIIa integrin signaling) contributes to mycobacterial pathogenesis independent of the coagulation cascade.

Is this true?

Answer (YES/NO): YES